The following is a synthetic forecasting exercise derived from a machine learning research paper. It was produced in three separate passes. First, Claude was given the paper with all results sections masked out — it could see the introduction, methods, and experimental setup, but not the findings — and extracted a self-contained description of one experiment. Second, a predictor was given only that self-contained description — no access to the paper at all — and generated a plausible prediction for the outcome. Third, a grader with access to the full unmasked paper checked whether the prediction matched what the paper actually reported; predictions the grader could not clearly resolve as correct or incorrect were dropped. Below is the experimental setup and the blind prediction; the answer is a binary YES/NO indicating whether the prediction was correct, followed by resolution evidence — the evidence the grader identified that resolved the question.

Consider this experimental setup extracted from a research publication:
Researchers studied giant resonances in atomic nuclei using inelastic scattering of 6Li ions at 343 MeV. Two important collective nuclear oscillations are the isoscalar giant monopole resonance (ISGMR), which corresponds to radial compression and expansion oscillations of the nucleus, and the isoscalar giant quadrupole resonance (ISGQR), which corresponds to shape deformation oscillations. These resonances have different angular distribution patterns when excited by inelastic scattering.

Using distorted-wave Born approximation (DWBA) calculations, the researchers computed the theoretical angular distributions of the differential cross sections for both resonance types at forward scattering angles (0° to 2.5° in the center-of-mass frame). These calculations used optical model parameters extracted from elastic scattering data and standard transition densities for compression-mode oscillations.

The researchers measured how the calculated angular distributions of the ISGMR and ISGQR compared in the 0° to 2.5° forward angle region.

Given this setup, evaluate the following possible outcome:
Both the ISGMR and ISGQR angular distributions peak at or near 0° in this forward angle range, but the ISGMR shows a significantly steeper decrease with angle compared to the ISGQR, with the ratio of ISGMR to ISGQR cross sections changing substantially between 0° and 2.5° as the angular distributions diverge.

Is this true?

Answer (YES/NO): NO